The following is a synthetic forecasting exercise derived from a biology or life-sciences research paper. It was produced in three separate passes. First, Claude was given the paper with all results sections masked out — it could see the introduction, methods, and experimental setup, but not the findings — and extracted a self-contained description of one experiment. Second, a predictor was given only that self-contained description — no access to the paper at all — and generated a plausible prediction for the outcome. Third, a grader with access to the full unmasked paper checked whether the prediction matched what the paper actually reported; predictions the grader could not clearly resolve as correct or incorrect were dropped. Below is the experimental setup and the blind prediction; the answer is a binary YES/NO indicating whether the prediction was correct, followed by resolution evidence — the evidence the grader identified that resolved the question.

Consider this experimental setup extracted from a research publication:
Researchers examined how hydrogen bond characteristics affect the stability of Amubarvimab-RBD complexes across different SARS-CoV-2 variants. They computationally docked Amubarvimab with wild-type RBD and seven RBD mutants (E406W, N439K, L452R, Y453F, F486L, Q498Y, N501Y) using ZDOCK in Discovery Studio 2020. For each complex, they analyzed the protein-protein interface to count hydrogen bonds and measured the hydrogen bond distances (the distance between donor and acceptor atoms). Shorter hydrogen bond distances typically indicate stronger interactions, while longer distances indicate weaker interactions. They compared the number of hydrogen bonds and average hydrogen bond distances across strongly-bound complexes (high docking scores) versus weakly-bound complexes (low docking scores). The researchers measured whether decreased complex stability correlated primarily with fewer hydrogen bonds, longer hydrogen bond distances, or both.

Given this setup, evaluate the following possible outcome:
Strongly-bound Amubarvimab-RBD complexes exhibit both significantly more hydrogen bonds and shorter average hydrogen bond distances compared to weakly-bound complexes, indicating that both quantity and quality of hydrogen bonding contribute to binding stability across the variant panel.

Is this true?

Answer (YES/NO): NO